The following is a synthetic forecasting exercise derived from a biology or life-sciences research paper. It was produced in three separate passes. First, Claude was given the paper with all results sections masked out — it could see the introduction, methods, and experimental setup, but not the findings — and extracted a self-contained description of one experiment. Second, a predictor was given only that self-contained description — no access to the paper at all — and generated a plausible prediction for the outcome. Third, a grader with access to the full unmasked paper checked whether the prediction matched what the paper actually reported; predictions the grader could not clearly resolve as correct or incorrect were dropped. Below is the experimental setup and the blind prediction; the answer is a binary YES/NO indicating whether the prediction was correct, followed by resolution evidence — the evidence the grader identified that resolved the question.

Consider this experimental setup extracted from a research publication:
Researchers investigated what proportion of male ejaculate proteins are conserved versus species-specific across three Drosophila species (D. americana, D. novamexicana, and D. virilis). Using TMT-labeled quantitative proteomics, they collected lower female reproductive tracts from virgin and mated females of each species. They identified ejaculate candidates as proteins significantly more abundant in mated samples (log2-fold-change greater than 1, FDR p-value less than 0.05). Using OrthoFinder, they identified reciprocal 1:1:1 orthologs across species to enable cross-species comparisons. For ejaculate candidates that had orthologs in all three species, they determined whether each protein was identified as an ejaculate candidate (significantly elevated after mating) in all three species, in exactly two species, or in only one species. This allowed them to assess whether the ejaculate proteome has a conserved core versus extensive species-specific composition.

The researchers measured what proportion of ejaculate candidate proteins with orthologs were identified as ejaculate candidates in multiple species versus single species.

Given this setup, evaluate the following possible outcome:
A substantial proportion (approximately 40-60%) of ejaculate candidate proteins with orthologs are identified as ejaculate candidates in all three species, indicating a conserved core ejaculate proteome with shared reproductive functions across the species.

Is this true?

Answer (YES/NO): NO